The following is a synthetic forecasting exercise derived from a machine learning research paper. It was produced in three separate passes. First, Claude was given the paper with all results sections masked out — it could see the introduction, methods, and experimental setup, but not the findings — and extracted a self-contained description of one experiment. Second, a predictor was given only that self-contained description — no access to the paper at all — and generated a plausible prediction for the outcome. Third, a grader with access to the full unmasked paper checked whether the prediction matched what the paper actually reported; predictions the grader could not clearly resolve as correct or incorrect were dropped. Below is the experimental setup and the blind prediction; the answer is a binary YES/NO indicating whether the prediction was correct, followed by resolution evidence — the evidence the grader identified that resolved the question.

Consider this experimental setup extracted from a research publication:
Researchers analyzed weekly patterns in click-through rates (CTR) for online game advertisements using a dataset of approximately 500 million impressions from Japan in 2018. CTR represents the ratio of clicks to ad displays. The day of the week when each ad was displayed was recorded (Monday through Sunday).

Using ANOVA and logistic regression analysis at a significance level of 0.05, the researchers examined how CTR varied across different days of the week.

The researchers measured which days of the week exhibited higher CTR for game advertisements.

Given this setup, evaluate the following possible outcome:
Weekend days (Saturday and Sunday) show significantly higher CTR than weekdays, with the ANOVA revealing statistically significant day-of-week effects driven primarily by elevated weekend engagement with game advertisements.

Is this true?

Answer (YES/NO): NO